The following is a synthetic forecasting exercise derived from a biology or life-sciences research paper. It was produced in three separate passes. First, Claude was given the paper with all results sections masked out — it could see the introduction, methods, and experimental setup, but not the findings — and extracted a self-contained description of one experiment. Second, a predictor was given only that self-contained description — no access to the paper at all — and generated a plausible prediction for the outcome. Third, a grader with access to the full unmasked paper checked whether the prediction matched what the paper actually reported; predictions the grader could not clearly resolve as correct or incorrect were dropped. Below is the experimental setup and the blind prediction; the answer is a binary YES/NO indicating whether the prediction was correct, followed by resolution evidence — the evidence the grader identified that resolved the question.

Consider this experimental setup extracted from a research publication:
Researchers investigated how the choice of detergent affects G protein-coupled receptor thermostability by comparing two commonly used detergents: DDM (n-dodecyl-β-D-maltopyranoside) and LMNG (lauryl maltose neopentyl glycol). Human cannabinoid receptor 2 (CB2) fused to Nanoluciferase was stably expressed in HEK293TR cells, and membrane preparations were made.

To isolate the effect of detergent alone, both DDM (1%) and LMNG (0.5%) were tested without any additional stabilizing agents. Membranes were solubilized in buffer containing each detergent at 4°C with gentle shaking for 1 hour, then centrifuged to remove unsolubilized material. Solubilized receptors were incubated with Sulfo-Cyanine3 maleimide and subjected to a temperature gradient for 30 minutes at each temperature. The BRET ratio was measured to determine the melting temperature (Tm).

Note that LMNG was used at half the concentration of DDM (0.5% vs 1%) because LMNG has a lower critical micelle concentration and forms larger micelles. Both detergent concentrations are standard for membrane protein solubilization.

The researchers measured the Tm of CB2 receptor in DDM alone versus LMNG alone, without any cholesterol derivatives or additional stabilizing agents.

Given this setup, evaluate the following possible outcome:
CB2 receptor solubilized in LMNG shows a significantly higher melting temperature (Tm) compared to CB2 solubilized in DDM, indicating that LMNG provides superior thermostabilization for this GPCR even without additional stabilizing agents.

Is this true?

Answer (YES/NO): NO